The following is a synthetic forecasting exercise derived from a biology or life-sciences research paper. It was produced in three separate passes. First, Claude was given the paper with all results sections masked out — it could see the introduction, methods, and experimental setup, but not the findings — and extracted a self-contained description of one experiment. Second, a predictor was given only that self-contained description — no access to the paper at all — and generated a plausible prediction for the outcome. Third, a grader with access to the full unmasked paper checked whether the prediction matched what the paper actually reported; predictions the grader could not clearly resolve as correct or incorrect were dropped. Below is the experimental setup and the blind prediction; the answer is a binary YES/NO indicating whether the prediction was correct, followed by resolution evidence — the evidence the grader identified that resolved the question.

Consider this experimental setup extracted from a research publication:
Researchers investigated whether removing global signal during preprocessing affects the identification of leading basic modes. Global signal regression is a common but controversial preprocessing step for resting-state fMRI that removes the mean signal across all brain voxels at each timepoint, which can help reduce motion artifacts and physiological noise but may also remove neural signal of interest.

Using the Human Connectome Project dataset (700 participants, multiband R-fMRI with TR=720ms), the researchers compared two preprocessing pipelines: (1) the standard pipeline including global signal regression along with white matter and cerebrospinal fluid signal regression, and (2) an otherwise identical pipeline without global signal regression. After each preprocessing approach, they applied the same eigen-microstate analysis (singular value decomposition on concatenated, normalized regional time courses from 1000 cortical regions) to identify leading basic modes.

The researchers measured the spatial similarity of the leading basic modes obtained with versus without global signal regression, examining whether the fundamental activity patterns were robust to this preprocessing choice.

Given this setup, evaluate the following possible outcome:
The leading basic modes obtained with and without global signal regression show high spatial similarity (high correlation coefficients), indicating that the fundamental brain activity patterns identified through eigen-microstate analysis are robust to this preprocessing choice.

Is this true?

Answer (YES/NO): NO